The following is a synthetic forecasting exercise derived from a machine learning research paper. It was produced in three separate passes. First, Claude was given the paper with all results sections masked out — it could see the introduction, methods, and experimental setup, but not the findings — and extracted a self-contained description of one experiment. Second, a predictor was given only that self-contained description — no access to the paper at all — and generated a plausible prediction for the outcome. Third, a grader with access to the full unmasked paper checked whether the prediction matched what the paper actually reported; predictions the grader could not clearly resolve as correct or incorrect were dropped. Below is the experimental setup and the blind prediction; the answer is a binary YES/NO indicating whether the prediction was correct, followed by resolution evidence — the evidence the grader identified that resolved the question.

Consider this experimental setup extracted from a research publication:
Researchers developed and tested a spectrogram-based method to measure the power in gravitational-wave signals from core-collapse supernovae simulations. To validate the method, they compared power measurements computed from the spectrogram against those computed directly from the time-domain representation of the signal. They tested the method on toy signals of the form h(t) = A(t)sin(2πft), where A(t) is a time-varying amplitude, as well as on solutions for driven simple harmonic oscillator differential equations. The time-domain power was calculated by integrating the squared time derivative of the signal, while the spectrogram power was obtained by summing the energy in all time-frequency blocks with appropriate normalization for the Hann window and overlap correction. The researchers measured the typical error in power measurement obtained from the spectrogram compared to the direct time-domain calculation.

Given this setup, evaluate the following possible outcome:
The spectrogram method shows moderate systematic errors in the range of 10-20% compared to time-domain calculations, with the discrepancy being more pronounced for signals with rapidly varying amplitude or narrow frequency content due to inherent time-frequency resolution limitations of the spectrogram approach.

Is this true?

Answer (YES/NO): NO